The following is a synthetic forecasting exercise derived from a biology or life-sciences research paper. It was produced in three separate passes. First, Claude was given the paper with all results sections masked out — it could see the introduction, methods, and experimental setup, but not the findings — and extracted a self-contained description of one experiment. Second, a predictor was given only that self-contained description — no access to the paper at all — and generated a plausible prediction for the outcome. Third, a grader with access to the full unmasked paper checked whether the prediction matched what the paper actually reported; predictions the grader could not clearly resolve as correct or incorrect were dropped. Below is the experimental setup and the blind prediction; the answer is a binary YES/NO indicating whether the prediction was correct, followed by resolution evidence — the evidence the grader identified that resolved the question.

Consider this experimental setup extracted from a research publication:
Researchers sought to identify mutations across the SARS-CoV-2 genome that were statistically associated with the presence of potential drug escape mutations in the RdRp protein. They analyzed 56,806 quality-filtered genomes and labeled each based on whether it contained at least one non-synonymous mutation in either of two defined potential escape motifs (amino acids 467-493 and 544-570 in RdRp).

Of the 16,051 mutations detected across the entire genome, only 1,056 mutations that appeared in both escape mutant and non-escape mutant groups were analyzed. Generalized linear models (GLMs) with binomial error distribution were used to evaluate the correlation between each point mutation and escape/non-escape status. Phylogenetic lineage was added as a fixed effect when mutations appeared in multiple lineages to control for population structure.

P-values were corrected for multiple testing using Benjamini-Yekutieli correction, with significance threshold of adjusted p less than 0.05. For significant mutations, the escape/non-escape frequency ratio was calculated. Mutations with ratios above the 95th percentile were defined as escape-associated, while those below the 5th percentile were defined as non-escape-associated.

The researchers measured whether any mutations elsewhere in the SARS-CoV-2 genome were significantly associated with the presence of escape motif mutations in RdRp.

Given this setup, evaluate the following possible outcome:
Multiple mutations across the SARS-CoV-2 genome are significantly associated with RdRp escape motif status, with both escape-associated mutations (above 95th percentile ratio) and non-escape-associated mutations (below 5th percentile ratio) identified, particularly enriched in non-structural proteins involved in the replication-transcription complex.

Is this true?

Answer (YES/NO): NO